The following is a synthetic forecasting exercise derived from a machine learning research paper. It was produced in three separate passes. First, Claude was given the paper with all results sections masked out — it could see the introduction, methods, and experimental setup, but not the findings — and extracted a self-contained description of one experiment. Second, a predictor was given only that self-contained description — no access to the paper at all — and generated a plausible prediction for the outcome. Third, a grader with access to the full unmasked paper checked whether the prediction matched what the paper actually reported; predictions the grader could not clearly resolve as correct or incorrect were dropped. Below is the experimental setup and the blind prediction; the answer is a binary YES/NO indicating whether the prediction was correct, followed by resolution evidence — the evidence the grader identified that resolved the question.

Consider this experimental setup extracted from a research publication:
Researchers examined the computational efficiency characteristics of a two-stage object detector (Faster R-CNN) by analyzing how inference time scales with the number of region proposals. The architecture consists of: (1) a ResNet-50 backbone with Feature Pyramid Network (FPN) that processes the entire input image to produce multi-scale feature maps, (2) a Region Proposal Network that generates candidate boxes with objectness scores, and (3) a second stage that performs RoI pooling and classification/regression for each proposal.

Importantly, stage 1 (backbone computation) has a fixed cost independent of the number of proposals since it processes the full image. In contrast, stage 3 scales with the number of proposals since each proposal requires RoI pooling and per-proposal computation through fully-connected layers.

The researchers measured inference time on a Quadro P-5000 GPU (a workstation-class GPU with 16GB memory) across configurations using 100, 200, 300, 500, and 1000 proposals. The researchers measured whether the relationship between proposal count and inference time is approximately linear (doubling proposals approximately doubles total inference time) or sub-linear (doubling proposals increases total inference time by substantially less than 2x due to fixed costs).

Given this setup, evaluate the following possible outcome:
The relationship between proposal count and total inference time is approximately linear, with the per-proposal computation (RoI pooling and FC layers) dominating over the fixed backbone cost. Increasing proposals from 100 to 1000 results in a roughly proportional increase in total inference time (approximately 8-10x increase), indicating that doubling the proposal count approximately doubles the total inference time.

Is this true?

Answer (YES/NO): NO